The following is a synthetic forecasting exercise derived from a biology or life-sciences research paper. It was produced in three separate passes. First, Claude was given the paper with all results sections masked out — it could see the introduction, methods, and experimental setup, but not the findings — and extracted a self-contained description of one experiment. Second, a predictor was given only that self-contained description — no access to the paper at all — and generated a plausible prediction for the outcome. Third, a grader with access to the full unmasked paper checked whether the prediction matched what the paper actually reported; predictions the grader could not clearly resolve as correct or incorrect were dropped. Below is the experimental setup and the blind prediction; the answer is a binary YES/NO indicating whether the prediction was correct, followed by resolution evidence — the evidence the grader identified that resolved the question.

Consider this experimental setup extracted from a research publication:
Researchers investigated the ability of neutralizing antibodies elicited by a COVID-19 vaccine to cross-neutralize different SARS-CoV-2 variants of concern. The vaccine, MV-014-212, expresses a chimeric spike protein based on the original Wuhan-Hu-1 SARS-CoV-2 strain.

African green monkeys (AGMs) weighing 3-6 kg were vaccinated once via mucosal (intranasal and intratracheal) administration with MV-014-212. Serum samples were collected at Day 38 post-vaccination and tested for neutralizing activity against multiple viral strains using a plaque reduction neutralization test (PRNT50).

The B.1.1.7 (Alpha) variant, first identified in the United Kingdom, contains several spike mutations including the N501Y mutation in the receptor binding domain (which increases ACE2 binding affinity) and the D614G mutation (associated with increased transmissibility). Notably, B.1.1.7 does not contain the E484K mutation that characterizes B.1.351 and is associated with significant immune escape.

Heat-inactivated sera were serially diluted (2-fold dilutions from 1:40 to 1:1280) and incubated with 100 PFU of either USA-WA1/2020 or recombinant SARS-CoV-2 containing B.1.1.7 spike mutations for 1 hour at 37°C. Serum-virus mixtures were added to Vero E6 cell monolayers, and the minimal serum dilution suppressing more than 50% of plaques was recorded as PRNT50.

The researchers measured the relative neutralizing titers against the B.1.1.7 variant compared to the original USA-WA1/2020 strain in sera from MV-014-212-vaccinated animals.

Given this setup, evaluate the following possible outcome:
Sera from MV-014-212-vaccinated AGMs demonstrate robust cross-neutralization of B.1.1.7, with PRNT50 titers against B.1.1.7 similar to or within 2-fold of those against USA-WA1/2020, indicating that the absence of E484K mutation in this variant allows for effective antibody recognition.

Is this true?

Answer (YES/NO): YES